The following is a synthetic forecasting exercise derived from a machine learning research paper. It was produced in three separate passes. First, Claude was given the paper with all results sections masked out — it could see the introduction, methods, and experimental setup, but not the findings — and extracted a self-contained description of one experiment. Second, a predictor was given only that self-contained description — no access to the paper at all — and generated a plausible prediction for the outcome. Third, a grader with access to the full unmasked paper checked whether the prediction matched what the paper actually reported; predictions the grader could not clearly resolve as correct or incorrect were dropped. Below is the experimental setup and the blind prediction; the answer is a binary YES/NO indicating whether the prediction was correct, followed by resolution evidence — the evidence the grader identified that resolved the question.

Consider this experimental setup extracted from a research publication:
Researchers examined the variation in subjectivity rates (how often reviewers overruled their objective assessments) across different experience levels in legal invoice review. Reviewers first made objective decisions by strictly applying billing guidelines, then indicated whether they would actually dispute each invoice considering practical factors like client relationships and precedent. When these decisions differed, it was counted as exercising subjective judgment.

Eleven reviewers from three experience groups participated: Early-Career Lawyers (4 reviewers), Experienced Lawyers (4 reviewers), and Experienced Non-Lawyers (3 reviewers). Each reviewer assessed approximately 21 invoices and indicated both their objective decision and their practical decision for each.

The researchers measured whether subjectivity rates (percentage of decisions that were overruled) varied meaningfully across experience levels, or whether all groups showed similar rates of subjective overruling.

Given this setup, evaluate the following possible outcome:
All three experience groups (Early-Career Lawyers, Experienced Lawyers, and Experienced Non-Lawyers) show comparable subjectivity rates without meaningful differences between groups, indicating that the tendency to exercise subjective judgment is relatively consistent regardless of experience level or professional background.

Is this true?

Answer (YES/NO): NO